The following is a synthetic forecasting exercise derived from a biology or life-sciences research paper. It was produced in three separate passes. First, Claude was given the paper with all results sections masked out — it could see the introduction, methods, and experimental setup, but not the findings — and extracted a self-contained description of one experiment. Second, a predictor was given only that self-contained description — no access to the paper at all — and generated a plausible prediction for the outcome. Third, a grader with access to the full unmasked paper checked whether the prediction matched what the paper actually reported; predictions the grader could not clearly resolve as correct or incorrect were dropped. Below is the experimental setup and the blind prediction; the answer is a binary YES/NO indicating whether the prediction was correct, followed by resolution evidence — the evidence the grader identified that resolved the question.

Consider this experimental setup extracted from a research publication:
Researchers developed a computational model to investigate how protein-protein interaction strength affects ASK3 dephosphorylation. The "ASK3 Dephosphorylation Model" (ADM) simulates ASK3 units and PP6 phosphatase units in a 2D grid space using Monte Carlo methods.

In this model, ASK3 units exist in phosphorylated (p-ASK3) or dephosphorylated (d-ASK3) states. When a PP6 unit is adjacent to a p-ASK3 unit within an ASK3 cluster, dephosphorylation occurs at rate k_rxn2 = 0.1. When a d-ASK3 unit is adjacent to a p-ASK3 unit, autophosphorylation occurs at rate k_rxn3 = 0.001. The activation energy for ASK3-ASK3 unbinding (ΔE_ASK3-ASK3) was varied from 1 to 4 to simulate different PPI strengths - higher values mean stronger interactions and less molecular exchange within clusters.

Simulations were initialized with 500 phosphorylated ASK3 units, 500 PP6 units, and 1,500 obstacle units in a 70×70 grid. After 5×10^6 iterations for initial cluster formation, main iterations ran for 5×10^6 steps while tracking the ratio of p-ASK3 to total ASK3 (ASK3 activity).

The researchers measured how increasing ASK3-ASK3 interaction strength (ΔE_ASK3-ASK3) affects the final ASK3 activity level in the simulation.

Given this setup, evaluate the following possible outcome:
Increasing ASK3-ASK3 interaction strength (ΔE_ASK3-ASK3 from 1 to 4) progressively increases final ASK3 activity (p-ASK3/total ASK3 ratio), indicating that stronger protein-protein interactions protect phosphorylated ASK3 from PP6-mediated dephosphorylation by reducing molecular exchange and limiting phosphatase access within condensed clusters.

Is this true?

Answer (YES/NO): YES